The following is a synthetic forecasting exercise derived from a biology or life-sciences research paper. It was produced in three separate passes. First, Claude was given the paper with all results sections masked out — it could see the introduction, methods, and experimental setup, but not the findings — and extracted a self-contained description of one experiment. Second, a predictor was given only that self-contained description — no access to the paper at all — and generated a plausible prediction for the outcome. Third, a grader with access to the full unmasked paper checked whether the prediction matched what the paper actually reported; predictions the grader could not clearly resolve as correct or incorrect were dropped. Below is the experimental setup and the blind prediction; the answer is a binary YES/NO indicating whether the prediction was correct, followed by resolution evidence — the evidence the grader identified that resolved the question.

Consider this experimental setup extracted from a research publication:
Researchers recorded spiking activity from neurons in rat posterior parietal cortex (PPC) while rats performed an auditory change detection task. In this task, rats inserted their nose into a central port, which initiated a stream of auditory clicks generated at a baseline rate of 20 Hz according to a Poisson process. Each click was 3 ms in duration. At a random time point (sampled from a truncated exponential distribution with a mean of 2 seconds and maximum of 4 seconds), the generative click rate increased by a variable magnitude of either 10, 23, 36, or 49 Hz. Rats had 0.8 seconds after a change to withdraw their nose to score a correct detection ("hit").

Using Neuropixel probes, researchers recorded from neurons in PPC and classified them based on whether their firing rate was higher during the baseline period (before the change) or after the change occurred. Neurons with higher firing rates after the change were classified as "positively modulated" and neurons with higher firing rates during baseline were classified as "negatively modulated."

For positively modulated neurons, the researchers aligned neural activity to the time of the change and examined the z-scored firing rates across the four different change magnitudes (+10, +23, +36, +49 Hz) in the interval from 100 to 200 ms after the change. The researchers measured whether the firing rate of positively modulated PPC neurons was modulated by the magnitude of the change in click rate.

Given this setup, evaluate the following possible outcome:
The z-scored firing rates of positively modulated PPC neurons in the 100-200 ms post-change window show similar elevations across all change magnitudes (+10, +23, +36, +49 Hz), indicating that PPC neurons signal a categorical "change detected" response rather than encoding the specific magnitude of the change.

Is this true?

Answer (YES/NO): NO